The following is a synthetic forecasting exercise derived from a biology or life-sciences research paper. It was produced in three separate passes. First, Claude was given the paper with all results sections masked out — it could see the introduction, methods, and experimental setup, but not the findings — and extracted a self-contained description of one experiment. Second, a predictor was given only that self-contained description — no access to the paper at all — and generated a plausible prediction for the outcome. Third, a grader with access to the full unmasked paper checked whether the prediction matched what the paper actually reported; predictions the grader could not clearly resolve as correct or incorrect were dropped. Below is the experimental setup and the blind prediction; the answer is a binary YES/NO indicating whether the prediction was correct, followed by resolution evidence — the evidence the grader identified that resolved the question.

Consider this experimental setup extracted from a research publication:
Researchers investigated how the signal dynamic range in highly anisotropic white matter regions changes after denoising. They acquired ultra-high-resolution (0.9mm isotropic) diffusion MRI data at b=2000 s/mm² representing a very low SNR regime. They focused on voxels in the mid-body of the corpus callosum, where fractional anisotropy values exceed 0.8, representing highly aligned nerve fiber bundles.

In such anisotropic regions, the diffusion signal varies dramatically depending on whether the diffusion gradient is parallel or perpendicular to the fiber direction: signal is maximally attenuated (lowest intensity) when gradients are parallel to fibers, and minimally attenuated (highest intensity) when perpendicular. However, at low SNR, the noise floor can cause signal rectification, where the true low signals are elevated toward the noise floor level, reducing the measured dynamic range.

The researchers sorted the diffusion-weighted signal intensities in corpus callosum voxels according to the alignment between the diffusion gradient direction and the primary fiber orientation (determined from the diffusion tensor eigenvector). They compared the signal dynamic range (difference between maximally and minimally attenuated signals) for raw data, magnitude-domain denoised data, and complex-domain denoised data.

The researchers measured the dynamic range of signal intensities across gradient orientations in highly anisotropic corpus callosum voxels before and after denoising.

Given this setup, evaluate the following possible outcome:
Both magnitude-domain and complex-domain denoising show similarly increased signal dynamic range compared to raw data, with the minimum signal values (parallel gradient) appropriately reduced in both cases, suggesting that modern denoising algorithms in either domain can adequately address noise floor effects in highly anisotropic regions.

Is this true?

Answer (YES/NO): NO